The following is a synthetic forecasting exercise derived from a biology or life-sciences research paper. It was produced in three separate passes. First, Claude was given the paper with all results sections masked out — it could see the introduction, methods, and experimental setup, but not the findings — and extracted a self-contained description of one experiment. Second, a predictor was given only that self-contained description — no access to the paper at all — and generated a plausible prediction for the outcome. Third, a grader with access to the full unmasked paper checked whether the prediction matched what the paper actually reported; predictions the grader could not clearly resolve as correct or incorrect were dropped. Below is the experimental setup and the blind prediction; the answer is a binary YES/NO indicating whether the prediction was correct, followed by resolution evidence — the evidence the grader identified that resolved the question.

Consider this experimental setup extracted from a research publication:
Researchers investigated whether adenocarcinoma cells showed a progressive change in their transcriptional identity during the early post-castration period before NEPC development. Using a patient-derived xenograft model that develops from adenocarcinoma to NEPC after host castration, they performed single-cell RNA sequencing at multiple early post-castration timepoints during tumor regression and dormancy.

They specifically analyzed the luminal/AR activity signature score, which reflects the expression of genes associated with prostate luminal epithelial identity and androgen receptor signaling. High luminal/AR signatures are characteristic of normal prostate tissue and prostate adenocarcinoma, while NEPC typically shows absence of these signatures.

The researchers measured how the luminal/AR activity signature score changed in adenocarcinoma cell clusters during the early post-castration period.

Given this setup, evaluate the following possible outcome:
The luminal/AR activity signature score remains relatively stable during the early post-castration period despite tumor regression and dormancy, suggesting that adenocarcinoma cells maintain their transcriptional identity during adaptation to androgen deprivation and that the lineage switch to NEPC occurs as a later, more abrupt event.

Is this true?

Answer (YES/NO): NO